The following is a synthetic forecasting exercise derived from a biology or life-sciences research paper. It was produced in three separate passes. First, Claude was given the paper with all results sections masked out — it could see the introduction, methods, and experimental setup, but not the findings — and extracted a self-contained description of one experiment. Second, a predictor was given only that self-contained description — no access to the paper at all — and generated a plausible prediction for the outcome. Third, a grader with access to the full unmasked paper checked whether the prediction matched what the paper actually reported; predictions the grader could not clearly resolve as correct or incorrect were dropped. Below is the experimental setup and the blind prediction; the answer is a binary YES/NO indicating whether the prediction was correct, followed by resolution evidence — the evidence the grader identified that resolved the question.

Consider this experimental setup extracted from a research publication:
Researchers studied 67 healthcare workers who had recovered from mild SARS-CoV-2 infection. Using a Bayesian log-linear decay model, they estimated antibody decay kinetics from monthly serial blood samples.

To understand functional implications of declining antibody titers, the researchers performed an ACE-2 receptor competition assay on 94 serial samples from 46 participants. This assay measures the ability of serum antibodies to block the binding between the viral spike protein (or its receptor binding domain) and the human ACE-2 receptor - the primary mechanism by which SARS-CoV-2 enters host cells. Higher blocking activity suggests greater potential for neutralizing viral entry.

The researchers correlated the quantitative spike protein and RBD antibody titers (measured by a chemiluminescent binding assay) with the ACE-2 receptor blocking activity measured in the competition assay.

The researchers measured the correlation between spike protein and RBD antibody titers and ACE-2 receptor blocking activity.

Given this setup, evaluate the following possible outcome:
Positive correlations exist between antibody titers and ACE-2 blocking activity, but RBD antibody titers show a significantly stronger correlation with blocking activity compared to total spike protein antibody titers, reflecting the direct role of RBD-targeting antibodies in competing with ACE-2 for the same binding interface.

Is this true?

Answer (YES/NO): NO